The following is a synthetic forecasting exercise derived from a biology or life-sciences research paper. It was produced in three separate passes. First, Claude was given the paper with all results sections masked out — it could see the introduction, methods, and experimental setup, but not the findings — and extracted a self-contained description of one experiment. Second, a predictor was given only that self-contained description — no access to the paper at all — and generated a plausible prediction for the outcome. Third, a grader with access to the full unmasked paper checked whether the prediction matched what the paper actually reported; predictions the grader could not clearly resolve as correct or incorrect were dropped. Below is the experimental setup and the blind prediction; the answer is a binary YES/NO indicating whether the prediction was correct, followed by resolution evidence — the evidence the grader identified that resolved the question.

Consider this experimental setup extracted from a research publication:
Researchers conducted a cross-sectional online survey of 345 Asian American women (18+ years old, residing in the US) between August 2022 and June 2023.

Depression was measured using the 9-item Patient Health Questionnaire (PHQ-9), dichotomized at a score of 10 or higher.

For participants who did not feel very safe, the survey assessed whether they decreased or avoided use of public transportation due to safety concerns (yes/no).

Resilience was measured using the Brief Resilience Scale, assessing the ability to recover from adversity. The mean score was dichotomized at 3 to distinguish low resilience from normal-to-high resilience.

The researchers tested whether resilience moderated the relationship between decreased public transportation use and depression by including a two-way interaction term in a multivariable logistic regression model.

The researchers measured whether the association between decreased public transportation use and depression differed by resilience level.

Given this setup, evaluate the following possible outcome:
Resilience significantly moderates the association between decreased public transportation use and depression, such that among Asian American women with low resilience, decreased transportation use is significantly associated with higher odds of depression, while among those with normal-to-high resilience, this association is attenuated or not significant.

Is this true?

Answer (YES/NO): NO